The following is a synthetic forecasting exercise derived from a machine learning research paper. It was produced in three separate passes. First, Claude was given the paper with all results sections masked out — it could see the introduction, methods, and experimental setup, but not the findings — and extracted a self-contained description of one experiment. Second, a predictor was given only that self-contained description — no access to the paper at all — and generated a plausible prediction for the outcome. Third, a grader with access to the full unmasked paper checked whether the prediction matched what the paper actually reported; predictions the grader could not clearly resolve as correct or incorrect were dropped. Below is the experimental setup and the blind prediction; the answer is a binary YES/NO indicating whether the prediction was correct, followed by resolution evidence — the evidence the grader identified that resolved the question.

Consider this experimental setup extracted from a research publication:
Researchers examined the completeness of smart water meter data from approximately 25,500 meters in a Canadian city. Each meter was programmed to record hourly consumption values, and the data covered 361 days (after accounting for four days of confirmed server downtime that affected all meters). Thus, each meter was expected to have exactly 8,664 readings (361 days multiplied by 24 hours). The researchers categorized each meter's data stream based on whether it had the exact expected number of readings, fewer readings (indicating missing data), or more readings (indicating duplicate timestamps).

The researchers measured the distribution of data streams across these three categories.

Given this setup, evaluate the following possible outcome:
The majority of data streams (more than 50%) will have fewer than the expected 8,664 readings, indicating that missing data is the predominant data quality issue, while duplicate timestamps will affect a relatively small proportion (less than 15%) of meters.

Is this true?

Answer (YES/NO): NO